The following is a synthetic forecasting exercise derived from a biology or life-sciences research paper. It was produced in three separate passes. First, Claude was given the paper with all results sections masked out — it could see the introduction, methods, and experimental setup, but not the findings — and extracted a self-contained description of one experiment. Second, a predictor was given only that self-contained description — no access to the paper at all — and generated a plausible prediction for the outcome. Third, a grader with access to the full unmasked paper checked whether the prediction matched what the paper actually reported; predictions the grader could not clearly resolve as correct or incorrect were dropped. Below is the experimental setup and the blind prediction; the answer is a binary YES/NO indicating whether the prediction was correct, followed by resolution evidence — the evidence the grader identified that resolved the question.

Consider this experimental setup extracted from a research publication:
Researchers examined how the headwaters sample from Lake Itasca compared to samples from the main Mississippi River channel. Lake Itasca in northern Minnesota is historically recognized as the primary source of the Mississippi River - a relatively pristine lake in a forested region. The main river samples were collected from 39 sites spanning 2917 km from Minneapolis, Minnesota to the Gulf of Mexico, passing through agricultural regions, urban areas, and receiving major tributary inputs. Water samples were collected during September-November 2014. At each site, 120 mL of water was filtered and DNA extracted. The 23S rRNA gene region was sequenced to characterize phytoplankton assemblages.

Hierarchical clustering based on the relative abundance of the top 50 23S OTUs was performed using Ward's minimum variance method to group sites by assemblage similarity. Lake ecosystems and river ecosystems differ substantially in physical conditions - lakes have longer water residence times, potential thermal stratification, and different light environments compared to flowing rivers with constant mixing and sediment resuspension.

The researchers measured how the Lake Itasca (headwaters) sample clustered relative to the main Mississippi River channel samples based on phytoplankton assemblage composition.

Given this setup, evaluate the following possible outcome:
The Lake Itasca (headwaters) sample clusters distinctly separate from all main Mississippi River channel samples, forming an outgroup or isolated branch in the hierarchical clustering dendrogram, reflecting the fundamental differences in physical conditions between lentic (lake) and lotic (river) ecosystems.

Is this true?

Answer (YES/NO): YES